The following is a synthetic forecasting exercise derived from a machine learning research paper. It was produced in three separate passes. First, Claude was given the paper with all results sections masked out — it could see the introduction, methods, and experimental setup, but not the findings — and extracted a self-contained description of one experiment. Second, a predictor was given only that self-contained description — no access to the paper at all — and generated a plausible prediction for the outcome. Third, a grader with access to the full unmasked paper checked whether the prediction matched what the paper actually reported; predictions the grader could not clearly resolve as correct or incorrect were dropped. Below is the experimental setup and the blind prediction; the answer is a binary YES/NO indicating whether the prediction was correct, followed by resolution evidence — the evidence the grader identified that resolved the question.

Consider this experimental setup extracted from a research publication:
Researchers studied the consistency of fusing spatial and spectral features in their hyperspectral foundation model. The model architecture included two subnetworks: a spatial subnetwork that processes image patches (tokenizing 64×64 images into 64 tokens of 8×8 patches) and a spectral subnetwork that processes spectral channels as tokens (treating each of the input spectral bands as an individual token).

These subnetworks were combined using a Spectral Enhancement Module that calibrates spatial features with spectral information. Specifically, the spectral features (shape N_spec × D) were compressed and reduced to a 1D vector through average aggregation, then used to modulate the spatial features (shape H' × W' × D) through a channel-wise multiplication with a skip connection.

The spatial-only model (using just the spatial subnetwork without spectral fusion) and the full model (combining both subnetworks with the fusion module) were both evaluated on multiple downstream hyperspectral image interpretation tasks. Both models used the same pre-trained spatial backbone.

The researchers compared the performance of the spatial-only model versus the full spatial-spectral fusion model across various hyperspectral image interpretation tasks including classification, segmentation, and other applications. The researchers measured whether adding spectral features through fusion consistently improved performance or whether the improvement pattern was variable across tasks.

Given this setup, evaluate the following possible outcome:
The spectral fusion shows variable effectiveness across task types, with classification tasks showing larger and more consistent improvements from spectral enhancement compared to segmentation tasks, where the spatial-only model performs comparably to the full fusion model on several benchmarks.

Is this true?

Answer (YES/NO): YES